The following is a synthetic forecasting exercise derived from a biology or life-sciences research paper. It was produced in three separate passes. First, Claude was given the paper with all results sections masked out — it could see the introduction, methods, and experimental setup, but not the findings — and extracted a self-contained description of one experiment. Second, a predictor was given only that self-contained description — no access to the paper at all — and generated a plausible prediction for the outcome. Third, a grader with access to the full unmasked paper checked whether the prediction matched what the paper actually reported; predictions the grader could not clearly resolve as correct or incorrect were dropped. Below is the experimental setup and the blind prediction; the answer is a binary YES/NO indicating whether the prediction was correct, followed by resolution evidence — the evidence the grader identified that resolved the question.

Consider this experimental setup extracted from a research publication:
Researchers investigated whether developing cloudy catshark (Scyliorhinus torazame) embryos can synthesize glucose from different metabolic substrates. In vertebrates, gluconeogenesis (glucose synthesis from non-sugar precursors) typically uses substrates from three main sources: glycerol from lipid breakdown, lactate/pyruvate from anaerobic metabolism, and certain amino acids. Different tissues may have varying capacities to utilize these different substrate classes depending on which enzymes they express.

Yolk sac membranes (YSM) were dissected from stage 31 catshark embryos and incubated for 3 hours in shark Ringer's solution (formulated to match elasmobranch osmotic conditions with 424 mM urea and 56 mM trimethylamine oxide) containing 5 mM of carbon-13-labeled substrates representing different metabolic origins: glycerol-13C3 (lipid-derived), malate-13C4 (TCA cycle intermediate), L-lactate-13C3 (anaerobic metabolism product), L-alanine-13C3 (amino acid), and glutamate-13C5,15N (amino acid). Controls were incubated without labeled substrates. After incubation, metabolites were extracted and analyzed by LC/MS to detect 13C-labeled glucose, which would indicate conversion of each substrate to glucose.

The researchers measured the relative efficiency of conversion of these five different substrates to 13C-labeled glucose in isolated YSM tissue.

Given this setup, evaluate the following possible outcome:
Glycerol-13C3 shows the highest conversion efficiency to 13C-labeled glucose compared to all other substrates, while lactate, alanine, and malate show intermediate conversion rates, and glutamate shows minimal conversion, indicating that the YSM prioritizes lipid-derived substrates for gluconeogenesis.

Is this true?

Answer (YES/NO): NO